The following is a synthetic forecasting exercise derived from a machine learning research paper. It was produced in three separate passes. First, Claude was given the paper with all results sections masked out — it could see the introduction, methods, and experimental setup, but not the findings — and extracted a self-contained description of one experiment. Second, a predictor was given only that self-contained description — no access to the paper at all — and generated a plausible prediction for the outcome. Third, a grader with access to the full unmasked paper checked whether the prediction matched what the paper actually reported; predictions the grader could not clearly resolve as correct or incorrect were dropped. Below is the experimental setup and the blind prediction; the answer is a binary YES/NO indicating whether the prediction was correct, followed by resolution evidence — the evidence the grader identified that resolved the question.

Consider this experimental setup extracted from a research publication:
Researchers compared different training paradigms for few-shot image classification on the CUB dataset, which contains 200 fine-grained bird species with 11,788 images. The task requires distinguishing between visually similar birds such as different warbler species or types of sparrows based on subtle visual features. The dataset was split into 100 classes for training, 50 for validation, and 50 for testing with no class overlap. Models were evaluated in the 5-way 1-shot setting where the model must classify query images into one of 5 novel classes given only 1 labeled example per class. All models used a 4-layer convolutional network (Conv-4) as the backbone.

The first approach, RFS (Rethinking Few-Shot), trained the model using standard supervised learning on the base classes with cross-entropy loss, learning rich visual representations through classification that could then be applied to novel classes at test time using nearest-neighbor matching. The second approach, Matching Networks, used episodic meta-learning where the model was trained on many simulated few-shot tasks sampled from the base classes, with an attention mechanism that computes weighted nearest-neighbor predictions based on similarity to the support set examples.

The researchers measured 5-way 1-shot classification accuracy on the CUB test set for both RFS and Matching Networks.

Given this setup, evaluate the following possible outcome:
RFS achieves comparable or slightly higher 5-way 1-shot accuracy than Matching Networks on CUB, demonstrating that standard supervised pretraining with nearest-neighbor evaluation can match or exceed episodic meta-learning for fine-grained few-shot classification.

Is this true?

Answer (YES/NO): NO